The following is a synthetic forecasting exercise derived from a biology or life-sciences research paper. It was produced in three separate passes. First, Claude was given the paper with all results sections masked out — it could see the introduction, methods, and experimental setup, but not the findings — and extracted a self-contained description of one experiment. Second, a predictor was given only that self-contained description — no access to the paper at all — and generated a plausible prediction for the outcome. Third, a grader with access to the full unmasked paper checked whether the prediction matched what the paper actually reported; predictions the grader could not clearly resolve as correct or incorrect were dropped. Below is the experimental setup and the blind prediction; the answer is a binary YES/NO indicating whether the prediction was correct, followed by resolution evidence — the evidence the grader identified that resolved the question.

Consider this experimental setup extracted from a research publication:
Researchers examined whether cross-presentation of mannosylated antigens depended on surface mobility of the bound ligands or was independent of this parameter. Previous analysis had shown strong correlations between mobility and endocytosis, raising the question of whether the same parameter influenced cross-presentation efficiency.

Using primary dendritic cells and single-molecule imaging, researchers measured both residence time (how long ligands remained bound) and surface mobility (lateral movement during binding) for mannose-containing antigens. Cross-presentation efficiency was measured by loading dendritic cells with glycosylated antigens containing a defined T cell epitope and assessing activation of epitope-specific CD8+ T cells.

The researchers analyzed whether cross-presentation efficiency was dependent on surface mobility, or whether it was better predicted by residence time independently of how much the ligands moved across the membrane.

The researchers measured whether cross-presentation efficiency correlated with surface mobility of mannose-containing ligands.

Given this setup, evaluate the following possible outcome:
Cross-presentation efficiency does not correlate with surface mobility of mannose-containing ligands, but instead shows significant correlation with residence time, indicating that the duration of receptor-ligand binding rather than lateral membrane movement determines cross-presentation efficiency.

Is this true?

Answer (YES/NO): YES